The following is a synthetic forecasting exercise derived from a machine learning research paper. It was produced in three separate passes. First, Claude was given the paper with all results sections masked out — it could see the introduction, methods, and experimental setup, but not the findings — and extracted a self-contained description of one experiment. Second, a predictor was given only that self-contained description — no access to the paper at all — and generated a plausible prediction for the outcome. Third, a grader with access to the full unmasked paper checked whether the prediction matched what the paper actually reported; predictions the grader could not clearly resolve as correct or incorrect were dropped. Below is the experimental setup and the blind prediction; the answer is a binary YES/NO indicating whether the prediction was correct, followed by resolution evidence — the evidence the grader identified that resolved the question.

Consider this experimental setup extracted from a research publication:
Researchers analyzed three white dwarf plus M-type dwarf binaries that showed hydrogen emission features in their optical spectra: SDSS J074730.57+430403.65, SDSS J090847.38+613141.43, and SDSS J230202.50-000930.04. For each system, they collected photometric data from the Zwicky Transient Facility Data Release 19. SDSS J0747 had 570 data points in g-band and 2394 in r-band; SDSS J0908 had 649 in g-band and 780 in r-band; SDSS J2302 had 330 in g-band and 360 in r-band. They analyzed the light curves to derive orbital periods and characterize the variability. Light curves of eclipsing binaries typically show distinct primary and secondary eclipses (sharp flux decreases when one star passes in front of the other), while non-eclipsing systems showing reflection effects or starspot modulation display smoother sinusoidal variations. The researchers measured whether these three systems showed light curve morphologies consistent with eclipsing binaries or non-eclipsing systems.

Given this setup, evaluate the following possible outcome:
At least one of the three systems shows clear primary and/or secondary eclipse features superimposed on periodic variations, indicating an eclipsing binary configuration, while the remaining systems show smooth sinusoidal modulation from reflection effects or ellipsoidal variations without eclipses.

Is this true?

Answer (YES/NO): NO